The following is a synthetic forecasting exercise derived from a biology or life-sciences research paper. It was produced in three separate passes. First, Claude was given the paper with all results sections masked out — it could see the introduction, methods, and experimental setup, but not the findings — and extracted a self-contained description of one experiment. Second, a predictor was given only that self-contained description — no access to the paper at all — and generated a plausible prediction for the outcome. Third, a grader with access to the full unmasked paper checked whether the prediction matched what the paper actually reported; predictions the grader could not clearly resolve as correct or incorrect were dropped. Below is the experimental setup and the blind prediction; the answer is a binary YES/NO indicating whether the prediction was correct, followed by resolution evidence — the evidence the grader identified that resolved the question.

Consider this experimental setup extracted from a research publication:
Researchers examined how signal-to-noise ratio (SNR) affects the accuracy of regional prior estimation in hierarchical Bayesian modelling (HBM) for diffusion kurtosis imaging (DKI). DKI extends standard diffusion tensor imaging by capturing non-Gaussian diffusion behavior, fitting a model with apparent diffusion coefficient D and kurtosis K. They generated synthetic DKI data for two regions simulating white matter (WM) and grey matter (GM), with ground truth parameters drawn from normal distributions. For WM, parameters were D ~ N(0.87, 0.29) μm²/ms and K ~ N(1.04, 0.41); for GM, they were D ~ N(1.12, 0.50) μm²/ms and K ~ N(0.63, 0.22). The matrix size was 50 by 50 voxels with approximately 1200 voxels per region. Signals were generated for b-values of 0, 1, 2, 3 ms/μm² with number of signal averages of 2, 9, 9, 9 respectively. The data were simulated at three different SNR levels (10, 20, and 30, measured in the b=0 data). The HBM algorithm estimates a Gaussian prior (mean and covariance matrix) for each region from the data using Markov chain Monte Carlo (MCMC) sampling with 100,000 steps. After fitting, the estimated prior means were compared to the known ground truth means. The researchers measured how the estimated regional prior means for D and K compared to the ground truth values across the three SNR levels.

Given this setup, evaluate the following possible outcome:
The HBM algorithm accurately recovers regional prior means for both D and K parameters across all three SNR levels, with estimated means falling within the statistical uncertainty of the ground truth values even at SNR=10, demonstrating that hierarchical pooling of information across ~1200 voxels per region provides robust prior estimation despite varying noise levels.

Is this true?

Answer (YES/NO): YES